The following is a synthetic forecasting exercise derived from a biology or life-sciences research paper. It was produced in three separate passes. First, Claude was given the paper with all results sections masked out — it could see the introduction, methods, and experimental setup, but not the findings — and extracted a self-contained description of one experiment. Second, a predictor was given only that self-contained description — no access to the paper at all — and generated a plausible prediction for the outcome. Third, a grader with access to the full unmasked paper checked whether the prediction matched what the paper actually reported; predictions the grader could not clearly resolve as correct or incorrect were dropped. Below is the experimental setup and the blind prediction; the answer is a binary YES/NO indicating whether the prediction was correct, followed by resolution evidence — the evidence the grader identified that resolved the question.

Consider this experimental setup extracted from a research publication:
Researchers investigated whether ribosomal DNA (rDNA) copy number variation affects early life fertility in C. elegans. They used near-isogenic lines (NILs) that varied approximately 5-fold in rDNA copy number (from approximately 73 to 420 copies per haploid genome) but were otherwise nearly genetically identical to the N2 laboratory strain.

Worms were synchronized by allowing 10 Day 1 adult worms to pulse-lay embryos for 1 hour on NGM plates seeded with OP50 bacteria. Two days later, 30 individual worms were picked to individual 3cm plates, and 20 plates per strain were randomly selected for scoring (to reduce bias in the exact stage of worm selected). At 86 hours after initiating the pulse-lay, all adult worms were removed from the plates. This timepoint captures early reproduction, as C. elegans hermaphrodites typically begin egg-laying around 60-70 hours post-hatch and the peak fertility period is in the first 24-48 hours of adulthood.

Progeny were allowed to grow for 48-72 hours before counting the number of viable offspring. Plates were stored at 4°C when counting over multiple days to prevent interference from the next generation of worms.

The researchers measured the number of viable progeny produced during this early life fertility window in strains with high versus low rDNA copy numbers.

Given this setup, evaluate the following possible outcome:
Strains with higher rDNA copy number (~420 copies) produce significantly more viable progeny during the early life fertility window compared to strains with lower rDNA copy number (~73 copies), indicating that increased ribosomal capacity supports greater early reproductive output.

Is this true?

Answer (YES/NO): NO